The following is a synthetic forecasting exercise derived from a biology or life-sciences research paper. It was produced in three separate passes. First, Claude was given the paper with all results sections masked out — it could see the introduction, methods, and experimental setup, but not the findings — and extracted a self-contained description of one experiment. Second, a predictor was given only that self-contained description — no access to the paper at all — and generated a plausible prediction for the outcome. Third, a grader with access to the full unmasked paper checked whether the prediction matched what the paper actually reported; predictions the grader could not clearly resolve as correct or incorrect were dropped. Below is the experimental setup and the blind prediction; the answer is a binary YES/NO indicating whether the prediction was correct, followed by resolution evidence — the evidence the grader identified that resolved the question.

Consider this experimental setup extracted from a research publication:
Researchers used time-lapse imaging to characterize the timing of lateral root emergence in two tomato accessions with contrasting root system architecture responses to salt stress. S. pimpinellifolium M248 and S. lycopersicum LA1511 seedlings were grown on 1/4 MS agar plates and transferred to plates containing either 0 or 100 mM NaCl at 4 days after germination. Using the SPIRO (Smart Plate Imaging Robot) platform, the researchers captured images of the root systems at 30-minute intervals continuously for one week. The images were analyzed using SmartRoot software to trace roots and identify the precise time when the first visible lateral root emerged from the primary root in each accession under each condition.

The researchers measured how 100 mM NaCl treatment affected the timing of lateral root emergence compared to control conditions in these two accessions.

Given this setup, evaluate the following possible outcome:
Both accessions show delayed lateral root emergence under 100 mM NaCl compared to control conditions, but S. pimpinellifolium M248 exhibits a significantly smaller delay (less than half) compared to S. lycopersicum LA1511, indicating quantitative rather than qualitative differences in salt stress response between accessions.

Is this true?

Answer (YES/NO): YES